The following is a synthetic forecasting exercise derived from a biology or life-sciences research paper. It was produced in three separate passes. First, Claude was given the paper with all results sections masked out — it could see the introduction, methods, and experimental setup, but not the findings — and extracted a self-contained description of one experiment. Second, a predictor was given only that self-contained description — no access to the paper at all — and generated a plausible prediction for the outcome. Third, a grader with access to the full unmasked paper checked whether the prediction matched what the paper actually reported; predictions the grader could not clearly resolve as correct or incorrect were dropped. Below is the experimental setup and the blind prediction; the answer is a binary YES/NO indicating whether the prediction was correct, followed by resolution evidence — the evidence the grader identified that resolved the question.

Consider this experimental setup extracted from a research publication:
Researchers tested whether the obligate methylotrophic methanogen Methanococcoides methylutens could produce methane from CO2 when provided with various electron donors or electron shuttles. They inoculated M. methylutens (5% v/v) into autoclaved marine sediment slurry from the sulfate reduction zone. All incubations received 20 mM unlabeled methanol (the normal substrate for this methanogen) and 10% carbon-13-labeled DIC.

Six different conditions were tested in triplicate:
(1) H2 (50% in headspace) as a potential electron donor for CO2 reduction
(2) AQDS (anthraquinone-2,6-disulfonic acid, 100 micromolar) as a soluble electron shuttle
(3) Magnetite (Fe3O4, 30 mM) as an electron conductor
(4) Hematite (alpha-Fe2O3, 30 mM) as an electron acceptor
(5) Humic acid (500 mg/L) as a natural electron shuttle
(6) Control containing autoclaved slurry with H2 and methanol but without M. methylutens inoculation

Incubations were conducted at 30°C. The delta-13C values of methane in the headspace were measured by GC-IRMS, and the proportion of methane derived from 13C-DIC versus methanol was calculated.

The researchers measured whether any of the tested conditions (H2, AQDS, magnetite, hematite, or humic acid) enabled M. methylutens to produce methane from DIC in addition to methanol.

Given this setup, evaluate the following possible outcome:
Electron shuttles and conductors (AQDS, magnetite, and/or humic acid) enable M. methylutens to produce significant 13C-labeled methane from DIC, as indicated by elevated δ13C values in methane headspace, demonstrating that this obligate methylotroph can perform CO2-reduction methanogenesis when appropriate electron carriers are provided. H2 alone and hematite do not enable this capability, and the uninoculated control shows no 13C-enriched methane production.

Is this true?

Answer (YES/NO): NO